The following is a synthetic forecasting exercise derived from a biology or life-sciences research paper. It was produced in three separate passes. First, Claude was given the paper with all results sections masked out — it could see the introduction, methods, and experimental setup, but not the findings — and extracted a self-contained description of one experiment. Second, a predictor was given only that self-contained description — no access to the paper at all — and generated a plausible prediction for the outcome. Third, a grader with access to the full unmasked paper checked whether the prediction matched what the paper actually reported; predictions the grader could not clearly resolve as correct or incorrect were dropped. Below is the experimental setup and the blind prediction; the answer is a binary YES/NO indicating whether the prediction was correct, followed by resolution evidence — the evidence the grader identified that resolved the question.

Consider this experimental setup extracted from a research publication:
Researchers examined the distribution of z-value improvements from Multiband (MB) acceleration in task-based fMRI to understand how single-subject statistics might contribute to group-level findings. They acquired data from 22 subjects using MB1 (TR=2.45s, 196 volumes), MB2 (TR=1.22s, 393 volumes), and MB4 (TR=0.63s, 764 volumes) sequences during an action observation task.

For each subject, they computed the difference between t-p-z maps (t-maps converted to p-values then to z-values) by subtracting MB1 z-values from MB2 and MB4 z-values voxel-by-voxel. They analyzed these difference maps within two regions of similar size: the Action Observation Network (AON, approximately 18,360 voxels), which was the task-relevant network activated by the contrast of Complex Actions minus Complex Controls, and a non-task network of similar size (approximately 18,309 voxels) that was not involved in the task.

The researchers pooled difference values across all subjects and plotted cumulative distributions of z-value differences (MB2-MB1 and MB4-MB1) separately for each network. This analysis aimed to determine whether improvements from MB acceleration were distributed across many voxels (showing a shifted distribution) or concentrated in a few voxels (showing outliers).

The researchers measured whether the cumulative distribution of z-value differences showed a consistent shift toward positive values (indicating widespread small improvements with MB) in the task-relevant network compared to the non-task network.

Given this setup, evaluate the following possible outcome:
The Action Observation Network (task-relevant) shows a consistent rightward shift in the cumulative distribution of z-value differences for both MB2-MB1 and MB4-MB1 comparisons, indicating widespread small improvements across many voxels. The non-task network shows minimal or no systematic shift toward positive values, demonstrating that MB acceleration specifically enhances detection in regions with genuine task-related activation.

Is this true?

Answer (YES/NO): NO